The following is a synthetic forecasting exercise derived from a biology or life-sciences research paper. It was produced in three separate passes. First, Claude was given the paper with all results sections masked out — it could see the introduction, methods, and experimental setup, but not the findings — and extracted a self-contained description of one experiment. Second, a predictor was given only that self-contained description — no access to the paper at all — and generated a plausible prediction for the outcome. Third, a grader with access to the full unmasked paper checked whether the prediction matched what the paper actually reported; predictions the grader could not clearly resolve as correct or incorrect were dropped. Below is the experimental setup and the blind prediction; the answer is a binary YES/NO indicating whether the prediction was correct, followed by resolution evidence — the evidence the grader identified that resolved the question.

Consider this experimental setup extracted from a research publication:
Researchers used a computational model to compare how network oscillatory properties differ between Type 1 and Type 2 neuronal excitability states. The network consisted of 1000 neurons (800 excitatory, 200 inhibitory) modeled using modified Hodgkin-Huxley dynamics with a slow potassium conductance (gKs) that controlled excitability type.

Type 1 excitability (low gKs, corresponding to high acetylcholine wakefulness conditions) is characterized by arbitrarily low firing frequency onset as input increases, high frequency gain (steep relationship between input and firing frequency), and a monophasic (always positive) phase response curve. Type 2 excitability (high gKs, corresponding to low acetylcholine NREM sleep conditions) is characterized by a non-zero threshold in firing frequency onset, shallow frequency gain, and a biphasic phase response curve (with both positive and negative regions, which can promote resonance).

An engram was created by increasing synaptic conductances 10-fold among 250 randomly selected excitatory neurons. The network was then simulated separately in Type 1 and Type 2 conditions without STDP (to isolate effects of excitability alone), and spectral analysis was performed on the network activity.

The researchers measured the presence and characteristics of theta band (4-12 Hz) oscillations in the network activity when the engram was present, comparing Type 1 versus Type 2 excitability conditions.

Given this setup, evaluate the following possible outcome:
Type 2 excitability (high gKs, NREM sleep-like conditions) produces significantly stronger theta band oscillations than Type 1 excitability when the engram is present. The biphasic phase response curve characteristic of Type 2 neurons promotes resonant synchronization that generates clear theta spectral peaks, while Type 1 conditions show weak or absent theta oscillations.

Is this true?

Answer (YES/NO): YES